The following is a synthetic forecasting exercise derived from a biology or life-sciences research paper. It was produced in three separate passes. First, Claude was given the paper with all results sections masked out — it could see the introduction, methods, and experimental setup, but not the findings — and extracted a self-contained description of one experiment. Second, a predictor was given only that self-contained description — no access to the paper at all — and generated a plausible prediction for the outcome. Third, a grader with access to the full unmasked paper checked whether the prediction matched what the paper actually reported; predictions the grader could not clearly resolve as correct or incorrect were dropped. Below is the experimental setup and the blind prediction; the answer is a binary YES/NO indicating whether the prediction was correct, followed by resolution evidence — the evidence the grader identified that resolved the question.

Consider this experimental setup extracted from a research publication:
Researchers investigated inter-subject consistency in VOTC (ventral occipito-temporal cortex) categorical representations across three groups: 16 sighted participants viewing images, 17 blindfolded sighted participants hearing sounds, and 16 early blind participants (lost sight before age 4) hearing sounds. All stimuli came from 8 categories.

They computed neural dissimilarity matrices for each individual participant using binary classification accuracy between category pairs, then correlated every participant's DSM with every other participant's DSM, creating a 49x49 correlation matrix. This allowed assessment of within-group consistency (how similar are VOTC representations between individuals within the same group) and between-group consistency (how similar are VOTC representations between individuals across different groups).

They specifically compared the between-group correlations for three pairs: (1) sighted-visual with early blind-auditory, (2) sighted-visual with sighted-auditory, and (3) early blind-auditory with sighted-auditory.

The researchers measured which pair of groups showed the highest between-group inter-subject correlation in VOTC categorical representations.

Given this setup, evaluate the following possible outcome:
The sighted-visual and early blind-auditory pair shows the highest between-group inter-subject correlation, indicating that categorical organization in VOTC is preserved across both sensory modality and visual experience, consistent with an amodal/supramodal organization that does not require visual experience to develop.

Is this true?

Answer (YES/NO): YES